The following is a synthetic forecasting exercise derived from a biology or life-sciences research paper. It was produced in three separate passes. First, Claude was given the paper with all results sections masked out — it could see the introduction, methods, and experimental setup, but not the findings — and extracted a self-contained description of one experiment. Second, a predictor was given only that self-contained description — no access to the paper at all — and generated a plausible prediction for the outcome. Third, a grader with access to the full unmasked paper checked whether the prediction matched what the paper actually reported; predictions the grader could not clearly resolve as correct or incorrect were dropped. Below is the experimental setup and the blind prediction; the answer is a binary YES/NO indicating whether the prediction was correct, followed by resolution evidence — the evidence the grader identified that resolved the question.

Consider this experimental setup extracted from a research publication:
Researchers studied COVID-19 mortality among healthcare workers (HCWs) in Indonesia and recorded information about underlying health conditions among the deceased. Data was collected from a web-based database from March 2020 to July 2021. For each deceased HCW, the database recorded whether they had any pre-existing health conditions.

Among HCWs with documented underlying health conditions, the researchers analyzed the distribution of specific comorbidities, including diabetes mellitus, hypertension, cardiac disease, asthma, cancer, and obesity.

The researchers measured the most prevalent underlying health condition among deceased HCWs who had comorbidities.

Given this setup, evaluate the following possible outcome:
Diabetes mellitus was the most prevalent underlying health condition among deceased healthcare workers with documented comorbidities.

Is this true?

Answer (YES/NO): YES